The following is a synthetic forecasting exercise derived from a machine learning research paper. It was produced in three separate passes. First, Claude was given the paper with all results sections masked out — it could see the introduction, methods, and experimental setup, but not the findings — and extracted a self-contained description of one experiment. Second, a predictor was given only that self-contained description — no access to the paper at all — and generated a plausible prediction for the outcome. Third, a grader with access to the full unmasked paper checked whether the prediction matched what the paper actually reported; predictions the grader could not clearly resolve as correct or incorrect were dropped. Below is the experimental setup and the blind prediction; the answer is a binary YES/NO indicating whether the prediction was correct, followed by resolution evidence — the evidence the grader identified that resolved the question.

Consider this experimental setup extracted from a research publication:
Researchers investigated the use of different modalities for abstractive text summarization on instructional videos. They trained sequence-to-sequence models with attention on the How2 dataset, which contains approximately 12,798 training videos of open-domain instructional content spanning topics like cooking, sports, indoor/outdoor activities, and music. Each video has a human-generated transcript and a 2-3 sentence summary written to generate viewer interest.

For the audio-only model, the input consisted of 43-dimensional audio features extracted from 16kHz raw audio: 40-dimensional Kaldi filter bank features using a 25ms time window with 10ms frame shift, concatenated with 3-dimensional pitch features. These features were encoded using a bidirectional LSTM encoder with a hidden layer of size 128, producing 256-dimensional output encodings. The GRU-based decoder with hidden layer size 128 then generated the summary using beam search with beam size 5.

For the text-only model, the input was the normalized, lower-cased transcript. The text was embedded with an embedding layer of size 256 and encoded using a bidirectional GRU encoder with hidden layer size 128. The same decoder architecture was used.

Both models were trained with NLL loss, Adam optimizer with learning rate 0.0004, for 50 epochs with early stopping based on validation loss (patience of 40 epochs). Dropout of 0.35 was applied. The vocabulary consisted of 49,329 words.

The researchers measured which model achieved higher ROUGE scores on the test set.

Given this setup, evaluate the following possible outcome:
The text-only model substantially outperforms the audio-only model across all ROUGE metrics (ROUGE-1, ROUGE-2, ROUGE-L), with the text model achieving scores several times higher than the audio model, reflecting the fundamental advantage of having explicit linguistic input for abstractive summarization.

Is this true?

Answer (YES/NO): NO